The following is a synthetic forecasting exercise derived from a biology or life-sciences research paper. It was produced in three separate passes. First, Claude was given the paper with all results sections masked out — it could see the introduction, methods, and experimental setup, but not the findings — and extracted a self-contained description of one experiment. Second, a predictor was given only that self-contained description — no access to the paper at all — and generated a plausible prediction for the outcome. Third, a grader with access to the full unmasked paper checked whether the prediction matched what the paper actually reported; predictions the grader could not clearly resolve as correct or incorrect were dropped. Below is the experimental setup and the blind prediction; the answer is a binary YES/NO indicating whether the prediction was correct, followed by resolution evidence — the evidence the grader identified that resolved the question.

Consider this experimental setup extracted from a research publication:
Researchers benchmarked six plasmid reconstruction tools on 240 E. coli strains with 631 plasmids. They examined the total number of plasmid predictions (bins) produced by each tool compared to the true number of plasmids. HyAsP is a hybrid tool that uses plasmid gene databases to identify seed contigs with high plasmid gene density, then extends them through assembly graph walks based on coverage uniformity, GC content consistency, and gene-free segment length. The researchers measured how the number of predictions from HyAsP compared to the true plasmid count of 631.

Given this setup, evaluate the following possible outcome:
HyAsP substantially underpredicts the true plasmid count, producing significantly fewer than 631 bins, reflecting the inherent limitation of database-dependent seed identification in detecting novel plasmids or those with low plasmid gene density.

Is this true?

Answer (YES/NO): NO